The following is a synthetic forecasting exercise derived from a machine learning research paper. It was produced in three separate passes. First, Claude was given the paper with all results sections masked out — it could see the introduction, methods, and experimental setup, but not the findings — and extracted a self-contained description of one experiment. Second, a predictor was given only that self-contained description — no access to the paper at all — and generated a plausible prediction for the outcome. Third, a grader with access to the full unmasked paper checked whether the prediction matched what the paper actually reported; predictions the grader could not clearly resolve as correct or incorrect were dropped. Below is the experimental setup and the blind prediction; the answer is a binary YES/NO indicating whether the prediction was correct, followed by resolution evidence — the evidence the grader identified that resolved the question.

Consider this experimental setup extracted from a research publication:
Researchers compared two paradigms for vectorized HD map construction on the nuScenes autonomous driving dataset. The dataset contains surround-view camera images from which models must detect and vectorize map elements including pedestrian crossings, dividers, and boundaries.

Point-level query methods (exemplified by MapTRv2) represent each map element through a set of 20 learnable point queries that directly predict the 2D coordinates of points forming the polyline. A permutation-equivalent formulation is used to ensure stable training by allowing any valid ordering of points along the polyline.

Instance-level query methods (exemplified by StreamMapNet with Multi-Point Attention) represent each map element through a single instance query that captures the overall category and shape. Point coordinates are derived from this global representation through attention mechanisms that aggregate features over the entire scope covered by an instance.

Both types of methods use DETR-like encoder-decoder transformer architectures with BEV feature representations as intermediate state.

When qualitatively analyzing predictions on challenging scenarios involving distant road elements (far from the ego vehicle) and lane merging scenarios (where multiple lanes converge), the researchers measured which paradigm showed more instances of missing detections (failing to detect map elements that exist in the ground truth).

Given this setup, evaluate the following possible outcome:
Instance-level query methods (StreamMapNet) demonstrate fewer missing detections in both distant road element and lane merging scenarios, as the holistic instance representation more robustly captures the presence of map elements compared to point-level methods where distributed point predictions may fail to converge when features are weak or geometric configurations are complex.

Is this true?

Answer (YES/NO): YES